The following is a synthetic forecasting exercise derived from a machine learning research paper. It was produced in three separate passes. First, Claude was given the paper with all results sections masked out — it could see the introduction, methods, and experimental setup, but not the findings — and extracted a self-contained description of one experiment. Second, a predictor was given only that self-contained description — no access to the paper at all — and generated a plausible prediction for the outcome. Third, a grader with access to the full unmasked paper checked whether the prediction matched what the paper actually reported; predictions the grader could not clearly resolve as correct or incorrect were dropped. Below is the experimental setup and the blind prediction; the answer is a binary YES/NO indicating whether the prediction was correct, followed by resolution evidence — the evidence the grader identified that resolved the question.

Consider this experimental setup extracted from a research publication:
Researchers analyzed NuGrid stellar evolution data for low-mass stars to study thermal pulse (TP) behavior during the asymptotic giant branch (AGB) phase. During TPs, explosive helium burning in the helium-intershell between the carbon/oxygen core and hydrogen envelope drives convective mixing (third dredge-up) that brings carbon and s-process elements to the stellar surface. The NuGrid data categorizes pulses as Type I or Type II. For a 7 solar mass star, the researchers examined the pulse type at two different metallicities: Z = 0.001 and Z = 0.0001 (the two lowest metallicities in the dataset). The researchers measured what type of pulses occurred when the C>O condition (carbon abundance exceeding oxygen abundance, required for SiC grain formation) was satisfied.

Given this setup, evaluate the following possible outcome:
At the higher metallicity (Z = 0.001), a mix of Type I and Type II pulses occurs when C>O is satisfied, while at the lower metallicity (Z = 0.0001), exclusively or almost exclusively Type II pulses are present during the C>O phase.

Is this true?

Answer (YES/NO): NO